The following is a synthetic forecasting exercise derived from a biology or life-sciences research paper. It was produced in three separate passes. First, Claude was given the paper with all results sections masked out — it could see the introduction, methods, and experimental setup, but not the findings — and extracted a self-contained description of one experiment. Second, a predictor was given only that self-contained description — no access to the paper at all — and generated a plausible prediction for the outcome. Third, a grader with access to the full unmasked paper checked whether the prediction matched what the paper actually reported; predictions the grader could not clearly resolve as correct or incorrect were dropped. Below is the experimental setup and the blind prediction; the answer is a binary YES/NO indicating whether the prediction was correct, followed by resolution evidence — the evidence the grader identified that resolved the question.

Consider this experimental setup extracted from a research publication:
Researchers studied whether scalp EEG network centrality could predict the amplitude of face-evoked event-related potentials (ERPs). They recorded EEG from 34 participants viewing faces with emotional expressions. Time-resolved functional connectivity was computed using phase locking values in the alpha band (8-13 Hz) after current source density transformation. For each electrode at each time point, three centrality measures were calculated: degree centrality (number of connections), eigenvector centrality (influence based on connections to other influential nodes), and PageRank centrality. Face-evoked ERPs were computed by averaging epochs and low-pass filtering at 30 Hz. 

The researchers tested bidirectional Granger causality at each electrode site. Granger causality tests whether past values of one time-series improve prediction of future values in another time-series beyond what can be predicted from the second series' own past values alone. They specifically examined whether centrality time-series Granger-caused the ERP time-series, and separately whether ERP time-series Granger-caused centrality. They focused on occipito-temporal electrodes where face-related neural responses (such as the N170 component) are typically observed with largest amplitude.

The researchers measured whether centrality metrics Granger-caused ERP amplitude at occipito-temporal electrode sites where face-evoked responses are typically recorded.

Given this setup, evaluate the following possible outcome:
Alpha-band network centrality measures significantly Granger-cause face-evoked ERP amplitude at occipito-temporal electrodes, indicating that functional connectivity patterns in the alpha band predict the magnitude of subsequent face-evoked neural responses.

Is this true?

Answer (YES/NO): YES